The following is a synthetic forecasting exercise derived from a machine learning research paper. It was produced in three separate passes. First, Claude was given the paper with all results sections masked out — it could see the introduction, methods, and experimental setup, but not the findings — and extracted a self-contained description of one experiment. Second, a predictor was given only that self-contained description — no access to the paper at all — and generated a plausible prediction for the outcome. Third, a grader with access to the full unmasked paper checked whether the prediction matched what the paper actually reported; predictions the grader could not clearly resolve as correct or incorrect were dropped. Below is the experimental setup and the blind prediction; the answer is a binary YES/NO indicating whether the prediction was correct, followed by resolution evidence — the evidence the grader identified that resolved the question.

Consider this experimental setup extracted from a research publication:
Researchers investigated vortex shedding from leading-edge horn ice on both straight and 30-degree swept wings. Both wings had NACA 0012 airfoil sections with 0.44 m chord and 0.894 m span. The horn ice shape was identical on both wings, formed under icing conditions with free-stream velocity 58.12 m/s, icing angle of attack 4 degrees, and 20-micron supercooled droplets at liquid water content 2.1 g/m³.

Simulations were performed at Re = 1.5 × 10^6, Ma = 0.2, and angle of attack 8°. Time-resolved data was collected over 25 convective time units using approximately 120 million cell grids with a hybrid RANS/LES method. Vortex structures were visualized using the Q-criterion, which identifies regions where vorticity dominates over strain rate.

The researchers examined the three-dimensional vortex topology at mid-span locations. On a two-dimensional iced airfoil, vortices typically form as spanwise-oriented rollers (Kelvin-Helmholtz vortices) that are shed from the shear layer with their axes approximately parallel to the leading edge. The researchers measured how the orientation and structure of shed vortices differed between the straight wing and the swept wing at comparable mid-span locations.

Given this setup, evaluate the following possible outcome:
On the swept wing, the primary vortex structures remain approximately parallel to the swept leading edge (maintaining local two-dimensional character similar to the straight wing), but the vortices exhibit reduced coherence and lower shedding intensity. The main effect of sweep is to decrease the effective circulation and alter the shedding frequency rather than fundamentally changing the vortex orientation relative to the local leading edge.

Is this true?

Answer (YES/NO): NO